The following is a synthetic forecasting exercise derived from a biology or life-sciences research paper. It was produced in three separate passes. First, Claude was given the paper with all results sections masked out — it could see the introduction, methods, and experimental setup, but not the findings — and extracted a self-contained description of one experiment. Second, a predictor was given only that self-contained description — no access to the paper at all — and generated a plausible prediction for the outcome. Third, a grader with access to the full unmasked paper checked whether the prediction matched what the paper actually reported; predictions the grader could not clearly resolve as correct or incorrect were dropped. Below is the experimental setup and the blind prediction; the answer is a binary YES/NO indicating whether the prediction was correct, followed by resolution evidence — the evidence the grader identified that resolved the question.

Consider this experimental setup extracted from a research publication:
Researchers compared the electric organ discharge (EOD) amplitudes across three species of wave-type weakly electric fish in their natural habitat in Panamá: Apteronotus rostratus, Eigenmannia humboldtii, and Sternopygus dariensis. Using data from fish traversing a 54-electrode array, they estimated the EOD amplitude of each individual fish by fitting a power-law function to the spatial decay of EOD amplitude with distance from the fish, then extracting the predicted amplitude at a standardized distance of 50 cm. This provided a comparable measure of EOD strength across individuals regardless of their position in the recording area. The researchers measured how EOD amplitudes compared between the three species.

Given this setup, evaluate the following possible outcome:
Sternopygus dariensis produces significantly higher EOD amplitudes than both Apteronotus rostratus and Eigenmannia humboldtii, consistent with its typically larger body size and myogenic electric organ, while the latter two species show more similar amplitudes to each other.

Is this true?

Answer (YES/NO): NO